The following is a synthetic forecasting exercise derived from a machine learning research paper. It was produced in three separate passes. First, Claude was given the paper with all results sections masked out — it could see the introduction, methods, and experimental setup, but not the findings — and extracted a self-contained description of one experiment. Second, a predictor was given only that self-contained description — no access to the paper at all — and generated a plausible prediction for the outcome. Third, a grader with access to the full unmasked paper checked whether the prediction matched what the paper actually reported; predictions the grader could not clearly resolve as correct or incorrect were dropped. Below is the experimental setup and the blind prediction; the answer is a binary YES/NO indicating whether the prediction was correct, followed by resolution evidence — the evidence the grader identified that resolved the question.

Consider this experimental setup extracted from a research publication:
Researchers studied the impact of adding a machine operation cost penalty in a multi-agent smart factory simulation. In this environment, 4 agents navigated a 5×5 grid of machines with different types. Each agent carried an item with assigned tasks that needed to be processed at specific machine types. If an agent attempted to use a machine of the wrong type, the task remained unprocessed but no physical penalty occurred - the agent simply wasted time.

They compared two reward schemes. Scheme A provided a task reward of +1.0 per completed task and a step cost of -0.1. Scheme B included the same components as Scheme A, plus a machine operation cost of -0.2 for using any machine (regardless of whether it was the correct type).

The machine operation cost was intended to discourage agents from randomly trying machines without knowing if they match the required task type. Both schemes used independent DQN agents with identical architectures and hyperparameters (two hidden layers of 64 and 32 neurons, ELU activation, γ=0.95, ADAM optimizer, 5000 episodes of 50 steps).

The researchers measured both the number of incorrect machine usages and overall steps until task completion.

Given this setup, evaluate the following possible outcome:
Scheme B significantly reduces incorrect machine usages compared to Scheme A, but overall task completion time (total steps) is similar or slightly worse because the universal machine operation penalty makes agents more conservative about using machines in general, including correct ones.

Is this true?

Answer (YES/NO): YES